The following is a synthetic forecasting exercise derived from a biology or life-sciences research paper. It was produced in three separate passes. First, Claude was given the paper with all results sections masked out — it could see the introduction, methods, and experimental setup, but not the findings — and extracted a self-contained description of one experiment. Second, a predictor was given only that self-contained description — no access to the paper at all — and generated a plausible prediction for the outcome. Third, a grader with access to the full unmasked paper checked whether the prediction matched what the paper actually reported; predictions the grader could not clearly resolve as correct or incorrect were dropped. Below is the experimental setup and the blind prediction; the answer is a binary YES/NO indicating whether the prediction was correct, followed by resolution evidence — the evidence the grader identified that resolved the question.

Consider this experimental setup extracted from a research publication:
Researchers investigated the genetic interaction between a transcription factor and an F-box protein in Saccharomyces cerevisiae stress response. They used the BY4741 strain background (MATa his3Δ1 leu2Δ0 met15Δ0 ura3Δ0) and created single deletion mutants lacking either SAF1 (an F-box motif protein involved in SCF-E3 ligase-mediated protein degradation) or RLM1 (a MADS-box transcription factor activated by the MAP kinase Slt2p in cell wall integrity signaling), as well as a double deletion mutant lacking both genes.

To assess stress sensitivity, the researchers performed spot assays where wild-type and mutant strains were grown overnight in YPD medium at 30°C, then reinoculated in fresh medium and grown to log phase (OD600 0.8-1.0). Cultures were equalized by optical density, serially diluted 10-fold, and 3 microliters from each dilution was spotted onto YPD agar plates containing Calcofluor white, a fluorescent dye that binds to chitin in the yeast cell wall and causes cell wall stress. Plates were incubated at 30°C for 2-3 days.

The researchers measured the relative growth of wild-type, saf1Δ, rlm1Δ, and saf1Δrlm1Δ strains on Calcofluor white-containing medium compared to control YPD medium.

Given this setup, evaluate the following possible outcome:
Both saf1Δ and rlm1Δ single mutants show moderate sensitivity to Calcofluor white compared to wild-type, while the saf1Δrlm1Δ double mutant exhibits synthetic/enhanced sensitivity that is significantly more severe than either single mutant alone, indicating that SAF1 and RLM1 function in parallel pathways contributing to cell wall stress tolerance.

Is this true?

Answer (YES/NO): NO